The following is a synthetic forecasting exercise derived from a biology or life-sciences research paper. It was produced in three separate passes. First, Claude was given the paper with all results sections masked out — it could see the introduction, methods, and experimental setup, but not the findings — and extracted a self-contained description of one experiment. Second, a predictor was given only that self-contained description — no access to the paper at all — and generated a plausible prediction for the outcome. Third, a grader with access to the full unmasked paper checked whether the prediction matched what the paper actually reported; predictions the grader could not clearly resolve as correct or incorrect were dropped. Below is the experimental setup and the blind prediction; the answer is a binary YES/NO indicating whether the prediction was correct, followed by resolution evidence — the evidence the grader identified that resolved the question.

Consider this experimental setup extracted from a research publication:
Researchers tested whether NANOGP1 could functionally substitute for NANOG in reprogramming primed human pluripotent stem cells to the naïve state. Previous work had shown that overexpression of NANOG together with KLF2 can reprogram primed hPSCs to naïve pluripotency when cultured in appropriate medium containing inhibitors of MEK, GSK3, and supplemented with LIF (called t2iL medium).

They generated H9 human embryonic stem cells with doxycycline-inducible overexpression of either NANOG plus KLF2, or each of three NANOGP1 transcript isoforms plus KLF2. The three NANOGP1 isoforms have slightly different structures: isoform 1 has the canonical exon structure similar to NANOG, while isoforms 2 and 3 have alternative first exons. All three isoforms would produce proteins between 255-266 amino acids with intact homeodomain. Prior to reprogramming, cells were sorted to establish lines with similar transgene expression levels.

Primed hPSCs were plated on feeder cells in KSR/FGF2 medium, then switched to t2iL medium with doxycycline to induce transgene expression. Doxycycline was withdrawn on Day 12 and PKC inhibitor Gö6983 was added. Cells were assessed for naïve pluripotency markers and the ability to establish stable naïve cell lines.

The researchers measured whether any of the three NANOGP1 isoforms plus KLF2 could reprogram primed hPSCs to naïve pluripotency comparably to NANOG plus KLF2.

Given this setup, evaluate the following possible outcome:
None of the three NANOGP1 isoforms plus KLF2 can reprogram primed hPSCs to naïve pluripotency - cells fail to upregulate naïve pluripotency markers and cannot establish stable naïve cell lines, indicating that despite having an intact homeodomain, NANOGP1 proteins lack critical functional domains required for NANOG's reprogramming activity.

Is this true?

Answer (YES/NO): NO